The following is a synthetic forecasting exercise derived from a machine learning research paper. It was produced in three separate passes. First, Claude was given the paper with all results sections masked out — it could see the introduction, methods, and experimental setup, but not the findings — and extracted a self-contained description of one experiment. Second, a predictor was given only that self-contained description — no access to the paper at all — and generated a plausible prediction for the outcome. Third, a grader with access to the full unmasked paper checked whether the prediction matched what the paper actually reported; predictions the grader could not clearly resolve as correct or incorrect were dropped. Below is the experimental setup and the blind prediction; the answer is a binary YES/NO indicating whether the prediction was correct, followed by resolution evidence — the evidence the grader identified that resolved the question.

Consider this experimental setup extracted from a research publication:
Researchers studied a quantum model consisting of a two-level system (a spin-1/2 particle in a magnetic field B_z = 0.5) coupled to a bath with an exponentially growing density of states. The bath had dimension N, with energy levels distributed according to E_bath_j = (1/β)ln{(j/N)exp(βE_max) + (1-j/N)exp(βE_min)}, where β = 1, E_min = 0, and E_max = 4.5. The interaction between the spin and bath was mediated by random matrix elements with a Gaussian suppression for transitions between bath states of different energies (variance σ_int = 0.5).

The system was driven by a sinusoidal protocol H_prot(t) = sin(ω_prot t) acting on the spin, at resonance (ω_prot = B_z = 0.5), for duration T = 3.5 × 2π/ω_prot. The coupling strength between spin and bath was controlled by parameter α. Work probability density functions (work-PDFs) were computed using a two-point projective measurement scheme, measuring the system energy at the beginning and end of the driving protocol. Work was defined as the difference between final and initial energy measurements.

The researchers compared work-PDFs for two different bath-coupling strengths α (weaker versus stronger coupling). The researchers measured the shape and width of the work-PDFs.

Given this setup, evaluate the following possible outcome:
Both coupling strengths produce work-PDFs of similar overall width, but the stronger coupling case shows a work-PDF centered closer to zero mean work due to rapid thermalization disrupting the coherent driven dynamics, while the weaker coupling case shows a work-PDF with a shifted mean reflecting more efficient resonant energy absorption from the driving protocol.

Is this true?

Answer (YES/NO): NO